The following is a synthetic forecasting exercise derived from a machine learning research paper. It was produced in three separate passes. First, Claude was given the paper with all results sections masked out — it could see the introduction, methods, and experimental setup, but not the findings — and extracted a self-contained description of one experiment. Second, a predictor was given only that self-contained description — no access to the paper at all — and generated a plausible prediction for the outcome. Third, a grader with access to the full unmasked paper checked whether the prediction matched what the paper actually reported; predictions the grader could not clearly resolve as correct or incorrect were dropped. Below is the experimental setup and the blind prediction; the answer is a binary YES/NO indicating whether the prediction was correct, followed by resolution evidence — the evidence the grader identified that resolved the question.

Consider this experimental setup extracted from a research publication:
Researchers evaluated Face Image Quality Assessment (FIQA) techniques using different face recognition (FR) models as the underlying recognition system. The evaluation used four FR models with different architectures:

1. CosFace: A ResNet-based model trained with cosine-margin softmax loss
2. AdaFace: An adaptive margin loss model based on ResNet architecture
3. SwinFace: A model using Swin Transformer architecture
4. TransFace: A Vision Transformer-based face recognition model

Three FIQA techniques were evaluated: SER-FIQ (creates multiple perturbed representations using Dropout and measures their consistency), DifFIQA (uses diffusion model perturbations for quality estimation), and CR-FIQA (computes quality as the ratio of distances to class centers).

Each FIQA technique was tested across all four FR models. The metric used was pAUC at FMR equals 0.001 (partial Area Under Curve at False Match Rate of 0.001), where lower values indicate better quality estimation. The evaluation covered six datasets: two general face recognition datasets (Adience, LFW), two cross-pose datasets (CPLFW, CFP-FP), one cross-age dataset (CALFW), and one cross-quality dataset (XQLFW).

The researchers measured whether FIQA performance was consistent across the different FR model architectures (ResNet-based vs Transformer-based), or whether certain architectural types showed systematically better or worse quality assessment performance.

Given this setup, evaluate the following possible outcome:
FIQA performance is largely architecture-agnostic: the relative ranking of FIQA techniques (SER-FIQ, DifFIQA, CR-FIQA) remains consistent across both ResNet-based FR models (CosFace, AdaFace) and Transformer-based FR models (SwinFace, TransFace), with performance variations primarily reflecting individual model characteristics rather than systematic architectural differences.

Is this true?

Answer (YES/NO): NO